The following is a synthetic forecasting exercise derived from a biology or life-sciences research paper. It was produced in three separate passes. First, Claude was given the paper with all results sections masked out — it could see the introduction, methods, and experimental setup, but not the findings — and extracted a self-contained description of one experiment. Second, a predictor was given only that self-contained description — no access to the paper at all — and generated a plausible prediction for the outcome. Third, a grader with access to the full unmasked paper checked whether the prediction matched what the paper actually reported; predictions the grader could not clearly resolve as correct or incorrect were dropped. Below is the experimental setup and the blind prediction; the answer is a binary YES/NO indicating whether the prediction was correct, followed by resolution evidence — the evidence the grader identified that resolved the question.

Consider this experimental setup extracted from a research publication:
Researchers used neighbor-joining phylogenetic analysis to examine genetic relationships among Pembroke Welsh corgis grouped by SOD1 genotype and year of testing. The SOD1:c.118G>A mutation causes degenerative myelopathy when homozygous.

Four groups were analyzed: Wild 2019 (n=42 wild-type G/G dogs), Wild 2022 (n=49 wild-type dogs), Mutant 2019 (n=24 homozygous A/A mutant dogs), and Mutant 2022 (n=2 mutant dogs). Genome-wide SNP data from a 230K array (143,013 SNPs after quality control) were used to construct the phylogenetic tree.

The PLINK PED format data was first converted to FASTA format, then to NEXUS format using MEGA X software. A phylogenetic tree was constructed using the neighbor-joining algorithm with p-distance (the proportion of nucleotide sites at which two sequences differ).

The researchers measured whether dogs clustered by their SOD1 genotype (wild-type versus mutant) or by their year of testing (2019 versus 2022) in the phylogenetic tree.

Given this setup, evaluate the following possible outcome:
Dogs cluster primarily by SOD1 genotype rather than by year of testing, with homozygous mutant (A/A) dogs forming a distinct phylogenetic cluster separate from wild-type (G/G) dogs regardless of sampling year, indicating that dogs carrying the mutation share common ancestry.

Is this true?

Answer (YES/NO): YES